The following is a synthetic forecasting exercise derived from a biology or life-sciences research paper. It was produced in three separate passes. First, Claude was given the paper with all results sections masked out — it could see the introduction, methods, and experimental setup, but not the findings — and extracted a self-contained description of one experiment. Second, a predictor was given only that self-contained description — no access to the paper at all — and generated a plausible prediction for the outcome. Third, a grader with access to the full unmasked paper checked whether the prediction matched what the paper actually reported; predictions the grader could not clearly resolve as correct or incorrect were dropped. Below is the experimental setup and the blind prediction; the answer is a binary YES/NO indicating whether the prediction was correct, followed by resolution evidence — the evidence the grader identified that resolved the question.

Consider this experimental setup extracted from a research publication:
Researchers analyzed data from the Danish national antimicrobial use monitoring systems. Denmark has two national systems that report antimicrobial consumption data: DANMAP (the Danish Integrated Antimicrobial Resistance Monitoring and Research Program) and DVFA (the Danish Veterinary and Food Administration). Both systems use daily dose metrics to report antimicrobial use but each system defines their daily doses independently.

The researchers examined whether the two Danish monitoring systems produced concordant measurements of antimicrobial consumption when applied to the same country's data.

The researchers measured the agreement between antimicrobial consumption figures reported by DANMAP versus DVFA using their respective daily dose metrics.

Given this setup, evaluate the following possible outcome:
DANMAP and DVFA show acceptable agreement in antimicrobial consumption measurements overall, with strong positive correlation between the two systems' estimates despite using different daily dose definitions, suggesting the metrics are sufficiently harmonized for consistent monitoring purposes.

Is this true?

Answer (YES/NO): NO